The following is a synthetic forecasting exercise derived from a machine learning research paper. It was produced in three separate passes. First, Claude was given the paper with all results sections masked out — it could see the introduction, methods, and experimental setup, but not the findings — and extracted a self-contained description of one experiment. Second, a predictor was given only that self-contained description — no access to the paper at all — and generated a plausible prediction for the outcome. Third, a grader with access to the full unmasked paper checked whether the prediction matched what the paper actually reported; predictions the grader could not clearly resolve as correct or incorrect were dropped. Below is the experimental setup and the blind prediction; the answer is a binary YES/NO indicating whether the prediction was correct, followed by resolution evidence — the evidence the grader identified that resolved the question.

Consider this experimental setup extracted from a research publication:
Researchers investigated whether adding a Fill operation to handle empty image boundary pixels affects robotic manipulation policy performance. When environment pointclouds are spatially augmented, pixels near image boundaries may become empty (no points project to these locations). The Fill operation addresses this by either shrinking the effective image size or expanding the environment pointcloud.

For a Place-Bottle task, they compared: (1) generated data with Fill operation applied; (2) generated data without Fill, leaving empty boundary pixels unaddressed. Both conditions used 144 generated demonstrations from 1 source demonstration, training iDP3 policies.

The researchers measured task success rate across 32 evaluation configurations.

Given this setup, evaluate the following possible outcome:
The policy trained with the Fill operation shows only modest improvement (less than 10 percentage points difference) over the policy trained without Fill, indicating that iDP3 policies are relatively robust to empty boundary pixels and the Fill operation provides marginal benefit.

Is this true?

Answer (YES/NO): NO